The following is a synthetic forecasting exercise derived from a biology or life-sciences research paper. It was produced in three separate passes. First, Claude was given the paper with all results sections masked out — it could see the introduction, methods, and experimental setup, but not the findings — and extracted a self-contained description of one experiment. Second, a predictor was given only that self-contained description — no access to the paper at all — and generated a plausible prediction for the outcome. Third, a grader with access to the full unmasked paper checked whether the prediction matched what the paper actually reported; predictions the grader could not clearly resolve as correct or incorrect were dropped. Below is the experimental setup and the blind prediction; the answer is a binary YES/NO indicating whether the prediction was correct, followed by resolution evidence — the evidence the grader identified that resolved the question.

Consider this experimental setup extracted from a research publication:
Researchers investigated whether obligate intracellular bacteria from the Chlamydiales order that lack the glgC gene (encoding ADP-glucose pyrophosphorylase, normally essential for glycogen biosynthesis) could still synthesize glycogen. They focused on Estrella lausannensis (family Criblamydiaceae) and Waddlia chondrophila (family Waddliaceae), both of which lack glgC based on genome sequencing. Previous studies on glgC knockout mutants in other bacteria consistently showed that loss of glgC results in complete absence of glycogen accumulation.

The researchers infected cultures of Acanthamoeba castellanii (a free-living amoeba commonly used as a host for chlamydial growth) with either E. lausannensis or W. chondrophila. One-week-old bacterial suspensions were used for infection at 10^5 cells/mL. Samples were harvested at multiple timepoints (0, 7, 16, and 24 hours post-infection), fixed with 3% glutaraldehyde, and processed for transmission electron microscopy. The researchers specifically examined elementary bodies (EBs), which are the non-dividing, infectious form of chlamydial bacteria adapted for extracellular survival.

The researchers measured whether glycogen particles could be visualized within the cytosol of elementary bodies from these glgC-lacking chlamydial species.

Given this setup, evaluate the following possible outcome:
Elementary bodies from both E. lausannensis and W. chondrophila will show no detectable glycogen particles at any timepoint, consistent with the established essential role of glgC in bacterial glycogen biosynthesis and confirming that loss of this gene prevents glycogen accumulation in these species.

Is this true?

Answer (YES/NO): NO